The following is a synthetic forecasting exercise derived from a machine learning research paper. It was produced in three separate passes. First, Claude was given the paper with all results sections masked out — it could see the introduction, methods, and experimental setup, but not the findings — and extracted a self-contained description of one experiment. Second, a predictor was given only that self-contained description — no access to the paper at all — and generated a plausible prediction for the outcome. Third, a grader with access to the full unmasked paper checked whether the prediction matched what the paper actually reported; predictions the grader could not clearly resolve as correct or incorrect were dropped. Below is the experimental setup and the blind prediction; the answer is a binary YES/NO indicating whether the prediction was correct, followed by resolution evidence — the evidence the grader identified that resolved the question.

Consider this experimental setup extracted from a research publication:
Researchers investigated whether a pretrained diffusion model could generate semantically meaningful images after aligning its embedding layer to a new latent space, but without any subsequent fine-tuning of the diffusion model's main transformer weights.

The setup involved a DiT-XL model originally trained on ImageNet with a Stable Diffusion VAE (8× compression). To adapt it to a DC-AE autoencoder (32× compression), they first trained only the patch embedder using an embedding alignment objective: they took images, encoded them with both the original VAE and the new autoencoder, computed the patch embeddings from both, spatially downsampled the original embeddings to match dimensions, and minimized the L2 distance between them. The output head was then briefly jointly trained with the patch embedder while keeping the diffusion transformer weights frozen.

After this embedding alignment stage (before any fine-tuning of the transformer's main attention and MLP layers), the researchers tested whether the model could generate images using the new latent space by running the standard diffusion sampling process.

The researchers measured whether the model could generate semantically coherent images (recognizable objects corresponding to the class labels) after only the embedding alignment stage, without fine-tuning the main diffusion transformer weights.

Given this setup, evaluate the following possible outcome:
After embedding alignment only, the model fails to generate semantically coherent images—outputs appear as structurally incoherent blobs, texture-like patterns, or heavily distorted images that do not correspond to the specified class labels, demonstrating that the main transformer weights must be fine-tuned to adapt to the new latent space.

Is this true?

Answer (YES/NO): NO